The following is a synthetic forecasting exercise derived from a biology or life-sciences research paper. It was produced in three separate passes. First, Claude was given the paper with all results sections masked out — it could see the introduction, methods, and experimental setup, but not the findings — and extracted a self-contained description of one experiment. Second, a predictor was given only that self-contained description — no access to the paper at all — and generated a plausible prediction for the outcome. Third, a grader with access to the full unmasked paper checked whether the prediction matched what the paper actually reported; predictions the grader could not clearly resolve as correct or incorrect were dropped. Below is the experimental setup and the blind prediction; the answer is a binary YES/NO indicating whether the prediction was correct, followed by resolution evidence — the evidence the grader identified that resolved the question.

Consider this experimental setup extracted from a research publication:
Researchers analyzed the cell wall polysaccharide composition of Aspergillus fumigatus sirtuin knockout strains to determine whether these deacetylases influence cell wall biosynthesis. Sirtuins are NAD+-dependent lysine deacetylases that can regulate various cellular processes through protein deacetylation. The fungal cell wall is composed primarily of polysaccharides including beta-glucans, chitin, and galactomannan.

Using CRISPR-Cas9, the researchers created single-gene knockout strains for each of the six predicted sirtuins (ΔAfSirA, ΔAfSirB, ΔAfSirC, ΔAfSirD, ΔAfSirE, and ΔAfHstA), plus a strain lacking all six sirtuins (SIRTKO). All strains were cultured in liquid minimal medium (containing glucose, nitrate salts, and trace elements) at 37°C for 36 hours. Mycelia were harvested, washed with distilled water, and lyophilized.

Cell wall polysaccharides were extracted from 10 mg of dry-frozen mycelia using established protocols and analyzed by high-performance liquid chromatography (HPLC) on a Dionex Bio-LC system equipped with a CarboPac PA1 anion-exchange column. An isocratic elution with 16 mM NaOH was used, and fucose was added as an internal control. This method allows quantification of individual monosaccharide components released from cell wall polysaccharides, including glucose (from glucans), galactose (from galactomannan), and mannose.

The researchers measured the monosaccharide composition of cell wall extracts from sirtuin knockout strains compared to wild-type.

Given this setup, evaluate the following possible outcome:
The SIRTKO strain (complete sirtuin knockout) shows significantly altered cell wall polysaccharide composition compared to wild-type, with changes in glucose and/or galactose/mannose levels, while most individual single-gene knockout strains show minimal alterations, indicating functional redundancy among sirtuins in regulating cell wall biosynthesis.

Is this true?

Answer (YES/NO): NO